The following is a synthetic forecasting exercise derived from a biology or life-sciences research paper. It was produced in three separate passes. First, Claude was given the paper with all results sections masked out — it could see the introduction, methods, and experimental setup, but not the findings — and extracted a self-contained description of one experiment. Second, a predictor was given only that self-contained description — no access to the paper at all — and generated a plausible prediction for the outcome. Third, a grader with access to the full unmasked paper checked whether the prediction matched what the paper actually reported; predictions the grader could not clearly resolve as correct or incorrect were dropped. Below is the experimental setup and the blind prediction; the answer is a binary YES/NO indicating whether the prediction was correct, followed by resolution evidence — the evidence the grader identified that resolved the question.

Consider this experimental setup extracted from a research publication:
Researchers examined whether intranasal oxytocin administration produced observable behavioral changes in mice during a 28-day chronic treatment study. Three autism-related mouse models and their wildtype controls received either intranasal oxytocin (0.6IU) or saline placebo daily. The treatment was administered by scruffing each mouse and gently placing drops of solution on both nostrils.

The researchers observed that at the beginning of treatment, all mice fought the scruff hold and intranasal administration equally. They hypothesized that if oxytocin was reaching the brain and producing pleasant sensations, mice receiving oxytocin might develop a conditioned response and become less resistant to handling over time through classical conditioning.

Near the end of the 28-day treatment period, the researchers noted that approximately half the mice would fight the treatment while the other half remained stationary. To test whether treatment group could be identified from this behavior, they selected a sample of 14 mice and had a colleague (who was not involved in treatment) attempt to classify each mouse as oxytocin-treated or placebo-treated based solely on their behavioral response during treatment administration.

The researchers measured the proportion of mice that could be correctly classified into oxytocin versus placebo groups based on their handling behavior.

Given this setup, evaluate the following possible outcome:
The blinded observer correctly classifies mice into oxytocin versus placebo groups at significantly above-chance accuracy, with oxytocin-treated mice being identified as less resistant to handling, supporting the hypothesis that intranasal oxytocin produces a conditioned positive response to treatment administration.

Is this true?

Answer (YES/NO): YES